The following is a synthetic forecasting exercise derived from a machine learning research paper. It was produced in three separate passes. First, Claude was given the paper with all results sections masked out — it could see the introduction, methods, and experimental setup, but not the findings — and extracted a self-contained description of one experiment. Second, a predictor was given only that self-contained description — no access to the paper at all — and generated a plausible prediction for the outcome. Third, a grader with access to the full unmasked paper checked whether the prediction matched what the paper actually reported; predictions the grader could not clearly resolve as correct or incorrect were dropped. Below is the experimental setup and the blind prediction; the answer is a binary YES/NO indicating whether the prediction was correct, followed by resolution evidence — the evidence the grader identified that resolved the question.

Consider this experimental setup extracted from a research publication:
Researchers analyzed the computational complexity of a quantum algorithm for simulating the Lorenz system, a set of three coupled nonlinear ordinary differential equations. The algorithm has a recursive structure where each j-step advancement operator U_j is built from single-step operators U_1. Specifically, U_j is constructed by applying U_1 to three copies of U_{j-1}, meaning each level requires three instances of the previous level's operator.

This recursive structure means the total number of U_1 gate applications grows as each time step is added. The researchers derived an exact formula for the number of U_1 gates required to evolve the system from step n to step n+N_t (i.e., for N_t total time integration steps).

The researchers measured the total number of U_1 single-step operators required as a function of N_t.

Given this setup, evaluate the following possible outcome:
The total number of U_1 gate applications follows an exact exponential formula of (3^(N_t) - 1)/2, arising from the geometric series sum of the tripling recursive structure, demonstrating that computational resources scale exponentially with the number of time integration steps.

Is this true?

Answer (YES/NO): NO